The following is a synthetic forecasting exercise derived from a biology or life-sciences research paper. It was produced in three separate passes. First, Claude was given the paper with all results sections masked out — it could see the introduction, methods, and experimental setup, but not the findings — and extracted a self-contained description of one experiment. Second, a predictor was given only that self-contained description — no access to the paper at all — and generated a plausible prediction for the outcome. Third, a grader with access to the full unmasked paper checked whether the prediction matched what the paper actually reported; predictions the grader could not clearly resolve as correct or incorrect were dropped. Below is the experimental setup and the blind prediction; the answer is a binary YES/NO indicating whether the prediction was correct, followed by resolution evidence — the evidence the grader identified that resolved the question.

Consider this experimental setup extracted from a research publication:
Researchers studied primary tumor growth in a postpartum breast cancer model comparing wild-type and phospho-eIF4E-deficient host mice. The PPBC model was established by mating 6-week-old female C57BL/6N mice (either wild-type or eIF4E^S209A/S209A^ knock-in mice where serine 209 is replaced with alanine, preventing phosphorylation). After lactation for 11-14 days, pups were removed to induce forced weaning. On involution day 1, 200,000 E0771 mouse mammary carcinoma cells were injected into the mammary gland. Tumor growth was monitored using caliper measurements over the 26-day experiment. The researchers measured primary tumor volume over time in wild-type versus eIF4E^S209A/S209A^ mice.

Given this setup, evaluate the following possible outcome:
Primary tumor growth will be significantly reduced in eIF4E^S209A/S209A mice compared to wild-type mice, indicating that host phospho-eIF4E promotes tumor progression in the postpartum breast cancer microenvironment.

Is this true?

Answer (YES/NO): NO